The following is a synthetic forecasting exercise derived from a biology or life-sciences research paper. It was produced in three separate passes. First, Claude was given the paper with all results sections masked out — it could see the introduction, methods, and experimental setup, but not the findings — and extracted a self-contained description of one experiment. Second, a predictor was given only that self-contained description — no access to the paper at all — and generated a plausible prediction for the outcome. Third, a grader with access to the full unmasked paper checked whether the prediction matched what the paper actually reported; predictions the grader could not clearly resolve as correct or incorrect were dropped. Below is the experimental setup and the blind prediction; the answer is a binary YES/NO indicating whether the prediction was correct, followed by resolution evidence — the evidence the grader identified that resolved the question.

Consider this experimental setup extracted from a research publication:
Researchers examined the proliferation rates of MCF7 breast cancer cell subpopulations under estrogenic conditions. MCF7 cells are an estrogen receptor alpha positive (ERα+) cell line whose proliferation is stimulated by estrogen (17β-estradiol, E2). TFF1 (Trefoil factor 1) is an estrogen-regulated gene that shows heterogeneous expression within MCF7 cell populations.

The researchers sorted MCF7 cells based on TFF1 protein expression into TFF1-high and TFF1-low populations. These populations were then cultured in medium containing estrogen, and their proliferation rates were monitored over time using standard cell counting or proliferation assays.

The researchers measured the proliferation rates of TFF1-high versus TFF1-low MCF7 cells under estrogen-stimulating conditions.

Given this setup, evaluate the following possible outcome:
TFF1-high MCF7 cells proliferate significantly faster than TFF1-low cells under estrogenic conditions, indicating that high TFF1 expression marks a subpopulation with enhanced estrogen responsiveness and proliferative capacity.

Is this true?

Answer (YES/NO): YES